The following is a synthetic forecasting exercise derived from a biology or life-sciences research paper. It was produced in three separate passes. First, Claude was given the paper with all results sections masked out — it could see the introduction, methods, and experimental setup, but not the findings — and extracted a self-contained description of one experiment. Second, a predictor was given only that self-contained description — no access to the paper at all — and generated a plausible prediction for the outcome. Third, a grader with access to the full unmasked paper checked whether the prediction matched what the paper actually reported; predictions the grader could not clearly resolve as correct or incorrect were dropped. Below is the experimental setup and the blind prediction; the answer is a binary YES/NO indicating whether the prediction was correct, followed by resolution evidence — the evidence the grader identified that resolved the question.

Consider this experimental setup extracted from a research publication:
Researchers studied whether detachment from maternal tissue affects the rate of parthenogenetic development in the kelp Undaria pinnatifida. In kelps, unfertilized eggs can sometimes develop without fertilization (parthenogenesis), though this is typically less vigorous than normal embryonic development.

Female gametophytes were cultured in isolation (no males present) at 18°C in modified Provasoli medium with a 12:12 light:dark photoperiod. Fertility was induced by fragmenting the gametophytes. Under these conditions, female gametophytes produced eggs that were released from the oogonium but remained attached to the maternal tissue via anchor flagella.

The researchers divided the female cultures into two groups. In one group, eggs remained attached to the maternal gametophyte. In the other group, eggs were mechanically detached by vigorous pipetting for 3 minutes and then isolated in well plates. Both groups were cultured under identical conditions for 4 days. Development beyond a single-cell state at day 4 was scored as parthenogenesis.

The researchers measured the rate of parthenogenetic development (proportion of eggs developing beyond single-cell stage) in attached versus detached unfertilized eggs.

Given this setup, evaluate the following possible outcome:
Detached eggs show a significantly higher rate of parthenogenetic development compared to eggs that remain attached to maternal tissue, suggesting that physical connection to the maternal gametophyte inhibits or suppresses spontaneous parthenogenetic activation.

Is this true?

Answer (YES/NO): YES